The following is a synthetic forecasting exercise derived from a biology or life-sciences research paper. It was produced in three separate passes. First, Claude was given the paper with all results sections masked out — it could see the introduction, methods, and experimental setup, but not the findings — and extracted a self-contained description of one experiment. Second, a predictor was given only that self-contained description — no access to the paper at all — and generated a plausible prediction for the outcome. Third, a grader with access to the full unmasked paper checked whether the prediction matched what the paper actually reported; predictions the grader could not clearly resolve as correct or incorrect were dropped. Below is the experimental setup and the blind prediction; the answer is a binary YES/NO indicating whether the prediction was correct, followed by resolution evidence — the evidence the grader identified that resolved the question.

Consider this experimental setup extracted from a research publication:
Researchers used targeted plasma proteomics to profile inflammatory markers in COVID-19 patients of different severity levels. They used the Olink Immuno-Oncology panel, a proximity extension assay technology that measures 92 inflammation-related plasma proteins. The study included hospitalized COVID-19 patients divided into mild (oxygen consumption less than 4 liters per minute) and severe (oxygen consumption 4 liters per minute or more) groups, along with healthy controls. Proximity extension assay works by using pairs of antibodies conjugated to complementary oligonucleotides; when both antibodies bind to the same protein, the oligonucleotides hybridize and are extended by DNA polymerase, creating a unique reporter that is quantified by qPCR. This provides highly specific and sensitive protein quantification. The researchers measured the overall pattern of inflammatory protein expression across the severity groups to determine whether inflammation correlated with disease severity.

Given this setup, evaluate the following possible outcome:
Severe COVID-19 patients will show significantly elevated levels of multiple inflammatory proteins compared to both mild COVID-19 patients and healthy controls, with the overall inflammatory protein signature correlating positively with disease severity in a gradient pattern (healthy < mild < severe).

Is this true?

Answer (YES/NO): NO